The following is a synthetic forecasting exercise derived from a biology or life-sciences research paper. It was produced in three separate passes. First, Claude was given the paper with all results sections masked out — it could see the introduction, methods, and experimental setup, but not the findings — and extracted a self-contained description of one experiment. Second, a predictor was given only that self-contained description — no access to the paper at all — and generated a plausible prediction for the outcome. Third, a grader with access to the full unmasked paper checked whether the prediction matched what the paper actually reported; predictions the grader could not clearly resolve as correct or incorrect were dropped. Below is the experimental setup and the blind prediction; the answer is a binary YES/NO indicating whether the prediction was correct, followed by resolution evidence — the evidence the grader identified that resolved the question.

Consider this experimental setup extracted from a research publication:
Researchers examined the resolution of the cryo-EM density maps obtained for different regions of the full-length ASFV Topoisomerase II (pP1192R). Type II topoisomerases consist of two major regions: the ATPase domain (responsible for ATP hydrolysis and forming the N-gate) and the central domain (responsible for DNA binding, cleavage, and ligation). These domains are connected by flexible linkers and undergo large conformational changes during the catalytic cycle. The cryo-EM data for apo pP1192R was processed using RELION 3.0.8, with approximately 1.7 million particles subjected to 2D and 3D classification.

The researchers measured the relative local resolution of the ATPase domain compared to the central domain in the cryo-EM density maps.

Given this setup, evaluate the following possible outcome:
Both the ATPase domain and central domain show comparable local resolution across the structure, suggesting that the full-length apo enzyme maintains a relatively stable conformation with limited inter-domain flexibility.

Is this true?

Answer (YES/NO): NO